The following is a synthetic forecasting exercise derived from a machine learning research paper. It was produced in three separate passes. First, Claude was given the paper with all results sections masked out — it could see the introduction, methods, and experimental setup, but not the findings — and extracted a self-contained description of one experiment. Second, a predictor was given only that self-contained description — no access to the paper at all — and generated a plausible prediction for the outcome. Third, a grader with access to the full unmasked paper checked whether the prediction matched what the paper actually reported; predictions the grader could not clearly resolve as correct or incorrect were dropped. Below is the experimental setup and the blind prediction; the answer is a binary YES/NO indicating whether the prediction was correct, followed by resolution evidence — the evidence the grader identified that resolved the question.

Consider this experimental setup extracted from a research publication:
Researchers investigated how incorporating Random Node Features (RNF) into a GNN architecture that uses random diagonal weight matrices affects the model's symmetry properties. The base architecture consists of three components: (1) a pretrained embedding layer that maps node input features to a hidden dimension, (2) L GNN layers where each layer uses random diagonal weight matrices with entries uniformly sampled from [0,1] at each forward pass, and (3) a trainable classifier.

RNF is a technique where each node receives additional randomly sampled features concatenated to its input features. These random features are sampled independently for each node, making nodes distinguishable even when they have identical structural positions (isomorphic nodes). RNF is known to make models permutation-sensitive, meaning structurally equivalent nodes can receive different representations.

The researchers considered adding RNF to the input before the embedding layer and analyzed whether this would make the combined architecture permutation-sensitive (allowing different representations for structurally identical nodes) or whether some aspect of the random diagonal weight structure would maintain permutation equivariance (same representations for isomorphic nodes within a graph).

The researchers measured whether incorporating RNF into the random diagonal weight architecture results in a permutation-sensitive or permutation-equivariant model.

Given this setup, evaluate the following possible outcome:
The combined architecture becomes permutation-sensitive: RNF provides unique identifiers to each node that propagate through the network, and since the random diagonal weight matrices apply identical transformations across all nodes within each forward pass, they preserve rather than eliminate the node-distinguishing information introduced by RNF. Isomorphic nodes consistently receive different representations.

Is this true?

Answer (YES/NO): YES